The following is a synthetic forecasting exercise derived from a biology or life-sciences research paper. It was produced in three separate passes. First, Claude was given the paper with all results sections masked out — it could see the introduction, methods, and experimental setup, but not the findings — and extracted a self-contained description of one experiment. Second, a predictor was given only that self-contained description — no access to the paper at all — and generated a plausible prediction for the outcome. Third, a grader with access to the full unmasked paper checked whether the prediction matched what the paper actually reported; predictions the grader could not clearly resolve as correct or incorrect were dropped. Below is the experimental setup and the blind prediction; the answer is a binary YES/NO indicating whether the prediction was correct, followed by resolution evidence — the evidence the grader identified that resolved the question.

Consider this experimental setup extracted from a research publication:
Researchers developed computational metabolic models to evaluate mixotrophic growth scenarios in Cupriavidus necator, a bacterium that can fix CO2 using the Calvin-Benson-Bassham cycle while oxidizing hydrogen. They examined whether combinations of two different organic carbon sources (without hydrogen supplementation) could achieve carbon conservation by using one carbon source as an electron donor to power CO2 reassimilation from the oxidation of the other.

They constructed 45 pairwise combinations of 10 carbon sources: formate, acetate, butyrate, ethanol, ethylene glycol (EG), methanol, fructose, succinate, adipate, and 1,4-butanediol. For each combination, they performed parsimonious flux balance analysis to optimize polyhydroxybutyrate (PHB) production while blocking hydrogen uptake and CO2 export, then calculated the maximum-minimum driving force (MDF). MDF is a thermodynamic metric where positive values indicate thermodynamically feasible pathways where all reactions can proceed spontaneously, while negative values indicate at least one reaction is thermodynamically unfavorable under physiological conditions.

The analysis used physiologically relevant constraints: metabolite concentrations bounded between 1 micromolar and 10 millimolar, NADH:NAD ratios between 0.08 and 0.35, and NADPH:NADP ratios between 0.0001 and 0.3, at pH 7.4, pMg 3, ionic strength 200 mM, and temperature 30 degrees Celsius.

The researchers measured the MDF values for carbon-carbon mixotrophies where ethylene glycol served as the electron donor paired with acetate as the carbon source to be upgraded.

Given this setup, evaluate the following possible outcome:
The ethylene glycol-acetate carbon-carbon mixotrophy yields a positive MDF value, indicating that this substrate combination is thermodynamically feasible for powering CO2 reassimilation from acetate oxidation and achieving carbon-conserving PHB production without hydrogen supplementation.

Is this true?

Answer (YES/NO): YES